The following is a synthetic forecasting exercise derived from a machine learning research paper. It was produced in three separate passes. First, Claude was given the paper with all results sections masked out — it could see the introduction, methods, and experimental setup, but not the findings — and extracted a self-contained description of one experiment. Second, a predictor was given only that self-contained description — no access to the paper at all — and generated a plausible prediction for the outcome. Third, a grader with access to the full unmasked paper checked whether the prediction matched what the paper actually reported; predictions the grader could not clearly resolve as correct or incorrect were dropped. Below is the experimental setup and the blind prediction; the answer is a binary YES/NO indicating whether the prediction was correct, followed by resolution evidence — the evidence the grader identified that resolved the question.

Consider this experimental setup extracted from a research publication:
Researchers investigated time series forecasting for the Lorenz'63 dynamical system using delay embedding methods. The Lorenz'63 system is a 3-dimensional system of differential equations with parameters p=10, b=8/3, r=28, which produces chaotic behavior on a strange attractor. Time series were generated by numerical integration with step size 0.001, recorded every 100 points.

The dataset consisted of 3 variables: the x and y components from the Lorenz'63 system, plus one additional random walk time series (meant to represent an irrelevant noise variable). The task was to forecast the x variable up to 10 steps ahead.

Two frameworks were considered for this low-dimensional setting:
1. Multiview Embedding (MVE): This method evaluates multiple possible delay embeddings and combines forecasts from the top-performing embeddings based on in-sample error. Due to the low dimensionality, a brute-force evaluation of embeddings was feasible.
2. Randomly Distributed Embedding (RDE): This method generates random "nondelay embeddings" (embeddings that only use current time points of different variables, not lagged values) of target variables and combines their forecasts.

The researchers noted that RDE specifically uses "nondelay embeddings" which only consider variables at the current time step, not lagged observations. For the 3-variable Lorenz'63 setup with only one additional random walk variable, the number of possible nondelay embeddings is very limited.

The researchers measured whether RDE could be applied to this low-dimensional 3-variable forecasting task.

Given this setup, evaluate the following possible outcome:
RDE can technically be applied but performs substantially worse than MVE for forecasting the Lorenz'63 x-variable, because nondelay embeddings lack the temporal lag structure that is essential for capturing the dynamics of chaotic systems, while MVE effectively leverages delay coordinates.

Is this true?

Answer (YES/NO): NO